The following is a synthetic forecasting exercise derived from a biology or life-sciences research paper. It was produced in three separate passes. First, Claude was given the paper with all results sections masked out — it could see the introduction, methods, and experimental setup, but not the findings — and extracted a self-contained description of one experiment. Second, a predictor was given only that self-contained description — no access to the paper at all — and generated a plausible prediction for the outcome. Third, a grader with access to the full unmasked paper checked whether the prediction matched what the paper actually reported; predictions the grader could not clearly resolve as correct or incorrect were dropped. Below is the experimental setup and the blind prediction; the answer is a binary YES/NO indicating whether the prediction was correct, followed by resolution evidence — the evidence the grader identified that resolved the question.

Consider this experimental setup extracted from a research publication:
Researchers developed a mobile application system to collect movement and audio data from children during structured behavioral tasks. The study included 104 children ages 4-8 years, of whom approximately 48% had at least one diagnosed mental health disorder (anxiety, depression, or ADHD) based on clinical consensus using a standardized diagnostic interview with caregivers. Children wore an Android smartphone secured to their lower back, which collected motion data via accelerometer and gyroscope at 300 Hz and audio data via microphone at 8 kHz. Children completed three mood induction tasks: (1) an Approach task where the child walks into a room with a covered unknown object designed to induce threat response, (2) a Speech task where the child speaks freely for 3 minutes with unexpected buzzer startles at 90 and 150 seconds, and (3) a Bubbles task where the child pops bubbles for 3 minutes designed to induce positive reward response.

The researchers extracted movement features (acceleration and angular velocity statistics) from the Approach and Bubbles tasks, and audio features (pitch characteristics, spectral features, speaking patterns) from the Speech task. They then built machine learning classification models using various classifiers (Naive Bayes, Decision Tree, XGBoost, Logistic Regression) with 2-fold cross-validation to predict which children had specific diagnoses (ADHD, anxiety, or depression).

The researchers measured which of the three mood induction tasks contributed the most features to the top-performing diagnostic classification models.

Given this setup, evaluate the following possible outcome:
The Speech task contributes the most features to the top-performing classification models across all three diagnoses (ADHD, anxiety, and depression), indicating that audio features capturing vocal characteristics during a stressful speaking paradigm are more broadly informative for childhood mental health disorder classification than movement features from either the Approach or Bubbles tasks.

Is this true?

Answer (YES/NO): NO